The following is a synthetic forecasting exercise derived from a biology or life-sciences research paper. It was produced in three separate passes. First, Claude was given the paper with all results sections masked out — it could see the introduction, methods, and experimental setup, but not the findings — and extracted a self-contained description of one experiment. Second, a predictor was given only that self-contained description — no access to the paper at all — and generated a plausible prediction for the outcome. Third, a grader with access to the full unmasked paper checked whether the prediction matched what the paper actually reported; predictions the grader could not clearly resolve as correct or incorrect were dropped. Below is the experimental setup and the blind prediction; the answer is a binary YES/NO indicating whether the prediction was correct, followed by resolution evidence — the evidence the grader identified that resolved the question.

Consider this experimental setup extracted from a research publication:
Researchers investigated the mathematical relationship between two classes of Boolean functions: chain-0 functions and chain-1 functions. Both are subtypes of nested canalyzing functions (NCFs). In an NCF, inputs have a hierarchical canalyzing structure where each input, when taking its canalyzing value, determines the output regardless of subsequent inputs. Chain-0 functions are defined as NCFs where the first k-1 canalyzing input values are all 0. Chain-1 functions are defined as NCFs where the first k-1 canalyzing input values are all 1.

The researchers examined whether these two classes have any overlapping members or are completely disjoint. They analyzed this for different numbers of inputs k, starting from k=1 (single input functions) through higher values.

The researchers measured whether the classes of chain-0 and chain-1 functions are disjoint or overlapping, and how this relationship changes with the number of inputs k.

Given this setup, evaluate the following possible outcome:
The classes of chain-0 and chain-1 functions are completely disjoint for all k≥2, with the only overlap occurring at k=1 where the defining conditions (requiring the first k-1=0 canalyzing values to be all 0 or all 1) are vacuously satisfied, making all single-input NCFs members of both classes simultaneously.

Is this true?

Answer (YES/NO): NO